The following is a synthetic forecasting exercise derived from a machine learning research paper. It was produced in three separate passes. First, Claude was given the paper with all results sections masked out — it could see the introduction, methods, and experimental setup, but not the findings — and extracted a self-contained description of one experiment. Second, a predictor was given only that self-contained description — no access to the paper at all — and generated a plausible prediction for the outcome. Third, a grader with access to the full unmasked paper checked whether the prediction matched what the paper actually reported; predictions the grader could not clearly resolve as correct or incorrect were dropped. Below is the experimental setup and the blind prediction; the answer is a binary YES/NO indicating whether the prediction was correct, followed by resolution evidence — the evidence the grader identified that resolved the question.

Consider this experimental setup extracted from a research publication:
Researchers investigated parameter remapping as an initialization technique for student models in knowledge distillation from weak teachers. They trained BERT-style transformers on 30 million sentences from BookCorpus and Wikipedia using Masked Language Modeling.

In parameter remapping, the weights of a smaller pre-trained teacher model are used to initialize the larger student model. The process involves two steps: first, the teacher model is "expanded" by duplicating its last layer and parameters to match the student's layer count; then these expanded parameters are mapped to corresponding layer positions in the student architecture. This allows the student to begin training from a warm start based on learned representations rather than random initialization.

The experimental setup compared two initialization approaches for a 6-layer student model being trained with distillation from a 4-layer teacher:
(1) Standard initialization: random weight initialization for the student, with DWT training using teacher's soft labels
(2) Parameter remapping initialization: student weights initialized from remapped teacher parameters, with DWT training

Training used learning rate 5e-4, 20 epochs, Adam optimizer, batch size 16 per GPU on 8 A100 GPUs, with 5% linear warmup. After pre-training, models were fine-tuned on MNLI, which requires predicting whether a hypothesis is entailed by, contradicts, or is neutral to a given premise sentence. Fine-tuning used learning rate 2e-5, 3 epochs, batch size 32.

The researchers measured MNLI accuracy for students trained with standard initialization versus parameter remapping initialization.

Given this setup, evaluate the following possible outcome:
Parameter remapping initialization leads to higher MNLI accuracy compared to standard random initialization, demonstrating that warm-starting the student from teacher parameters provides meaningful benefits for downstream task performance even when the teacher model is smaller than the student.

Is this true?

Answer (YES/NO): NO